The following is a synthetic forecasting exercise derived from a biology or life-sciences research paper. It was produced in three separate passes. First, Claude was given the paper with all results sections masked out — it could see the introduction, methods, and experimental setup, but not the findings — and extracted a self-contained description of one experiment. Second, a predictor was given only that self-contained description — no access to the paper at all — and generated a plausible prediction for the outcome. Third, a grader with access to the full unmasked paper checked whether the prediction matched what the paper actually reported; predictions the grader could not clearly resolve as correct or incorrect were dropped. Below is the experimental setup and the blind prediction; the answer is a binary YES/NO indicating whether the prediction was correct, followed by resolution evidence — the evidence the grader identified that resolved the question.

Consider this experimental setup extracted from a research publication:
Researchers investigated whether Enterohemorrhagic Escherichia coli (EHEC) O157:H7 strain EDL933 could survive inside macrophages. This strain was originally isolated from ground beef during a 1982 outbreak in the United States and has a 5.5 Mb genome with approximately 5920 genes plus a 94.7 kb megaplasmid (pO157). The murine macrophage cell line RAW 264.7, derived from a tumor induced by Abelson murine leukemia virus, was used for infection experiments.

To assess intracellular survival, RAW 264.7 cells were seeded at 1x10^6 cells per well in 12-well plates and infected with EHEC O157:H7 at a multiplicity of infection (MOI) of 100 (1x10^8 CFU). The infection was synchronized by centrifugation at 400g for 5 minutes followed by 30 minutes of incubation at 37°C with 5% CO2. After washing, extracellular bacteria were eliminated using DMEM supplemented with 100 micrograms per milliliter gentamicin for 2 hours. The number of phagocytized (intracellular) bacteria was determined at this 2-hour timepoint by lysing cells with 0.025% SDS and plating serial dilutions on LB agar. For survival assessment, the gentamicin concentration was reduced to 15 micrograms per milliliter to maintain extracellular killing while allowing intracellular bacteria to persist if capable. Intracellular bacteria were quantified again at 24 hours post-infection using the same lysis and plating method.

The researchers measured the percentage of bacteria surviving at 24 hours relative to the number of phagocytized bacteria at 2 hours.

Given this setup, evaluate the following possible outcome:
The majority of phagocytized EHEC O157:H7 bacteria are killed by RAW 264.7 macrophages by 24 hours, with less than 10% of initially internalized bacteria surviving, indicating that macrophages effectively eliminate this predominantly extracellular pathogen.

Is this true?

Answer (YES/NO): YES